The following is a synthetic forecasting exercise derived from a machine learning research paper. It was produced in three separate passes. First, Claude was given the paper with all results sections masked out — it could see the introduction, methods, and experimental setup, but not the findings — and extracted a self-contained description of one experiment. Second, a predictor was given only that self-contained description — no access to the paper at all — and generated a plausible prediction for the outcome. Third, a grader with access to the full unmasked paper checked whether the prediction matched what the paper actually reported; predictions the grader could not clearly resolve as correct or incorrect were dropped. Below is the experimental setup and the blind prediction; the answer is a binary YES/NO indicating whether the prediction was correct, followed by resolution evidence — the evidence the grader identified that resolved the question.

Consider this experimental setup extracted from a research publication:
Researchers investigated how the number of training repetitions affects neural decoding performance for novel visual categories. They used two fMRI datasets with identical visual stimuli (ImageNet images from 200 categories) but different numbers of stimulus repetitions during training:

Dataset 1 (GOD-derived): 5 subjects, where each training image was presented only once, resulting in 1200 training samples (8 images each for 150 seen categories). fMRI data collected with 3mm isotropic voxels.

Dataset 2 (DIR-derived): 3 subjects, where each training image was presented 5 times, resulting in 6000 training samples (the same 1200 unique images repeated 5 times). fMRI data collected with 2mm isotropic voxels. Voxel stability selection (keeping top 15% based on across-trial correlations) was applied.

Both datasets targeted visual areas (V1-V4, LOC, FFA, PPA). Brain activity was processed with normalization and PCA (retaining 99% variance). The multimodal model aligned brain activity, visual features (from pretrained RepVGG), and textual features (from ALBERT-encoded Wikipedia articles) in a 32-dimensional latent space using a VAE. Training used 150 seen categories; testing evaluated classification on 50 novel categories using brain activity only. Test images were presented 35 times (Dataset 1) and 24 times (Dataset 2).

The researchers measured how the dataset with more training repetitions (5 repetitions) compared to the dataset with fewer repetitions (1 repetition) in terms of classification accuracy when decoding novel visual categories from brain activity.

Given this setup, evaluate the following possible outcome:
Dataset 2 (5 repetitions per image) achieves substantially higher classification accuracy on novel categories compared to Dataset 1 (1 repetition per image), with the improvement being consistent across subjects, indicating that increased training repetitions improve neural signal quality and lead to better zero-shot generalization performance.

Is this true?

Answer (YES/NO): YES